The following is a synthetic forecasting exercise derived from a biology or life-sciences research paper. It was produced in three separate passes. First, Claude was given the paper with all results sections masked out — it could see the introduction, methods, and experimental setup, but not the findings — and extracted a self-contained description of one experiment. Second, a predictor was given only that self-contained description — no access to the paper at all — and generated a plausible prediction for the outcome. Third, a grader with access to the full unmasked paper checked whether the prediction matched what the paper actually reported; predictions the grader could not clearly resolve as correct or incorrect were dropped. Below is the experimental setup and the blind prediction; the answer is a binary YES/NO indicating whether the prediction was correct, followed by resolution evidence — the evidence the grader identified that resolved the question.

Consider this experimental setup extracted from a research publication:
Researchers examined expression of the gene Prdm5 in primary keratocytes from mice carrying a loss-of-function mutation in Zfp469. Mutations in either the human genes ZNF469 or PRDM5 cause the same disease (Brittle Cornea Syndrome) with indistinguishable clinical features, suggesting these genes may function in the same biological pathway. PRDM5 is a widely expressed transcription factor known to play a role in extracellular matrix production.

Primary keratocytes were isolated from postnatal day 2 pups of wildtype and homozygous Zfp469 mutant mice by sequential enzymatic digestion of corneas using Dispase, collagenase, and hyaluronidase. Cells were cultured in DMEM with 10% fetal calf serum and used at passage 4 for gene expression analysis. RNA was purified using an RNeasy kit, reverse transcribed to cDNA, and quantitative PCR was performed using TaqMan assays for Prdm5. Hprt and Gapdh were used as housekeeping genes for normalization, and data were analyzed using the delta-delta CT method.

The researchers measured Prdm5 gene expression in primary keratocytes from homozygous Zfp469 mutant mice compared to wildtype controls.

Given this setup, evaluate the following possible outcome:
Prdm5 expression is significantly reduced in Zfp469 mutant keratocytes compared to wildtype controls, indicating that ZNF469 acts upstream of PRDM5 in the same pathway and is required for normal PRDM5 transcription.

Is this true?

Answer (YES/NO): NO